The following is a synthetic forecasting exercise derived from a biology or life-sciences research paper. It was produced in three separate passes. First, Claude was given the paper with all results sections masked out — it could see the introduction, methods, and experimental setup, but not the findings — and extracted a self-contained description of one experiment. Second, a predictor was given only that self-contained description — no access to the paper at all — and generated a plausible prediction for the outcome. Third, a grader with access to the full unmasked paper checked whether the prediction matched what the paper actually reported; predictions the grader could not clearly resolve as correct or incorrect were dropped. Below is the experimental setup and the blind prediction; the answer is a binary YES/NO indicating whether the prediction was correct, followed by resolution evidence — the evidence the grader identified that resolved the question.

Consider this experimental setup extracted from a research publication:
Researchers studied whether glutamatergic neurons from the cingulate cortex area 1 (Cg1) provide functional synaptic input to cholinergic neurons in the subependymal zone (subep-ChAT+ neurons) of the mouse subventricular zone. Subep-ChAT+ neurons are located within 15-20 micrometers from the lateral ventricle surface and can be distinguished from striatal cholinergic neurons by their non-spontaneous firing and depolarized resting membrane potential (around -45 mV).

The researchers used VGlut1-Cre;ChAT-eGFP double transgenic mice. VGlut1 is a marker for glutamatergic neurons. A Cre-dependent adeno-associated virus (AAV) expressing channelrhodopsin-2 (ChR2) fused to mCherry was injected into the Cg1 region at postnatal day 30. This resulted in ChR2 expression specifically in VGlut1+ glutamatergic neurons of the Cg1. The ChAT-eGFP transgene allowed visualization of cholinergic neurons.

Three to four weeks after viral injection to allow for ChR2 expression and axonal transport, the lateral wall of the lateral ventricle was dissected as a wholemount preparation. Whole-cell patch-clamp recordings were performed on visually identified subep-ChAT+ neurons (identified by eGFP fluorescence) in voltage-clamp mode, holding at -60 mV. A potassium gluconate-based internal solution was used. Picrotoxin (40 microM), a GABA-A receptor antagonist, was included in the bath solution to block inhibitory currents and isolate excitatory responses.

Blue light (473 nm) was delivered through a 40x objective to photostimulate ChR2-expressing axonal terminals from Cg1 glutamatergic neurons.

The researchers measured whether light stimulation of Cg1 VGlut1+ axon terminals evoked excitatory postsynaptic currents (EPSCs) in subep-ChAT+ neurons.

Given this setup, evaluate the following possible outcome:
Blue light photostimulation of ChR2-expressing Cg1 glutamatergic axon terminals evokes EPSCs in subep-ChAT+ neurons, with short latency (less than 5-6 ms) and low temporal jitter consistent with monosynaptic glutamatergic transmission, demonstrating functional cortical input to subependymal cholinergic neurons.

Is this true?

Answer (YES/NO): NO